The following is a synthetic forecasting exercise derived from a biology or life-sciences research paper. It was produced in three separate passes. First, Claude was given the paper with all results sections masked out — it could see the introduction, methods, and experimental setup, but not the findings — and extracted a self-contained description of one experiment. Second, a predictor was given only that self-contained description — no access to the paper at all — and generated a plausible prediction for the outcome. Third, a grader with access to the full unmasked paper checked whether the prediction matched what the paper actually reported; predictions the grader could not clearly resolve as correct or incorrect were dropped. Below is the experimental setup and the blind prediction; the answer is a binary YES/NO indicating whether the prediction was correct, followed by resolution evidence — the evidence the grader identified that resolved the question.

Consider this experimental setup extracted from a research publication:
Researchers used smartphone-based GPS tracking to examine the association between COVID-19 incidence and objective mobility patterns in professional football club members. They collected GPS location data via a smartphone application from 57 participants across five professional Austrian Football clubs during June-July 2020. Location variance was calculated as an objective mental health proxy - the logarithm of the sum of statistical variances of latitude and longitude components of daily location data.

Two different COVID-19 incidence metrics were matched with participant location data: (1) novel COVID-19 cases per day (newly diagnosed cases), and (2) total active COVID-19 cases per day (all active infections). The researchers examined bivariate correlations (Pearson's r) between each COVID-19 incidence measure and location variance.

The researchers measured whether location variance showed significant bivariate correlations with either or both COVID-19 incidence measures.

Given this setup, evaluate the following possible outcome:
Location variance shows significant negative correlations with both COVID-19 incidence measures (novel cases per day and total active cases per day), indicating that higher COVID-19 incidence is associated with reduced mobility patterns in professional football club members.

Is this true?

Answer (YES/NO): NO